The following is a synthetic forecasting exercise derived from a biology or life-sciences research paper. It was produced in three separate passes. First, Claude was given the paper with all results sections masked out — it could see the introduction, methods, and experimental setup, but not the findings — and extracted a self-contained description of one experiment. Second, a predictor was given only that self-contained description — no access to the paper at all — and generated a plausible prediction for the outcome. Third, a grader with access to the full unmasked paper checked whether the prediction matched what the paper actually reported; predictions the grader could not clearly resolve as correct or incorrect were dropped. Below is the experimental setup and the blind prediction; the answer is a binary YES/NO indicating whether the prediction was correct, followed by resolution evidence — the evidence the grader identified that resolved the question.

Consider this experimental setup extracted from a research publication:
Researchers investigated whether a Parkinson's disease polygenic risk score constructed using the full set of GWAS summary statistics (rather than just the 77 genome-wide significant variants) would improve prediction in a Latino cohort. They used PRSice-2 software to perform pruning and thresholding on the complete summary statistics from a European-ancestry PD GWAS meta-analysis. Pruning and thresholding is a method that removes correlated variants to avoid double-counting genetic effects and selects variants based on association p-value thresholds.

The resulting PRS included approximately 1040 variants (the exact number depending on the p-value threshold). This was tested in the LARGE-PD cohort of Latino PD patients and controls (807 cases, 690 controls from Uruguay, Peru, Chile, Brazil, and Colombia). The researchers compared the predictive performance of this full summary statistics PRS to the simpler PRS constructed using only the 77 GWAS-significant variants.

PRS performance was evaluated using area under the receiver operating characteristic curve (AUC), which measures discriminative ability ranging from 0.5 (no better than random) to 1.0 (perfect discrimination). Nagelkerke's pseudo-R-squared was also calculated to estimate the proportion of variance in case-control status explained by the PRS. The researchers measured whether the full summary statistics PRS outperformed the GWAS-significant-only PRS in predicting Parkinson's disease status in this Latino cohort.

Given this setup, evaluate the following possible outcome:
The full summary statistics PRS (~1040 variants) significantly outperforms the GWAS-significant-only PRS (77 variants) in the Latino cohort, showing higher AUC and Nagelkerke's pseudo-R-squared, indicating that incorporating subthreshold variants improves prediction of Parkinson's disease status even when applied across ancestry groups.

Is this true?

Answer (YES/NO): NO